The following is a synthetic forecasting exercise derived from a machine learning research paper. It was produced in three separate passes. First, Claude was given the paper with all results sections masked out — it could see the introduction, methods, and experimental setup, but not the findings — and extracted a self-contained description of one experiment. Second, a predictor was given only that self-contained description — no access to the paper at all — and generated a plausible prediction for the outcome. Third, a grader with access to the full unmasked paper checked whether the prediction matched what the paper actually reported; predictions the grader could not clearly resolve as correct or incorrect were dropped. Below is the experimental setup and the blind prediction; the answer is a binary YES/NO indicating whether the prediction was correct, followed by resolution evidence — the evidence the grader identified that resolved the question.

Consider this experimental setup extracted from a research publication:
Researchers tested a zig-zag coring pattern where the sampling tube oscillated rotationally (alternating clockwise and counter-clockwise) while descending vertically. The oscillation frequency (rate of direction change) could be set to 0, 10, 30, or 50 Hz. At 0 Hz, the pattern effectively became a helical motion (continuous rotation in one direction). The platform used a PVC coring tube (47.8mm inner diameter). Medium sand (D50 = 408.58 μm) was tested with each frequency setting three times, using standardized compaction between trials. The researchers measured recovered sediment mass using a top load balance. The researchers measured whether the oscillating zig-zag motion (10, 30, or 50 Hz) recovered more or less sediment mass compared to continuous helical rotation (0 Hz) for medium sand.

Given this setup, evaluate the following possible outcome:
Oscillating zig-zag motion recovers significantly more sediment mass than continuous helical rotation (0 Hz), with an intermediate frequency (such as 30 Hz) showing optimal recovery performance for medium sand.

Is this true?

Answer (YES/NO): NO